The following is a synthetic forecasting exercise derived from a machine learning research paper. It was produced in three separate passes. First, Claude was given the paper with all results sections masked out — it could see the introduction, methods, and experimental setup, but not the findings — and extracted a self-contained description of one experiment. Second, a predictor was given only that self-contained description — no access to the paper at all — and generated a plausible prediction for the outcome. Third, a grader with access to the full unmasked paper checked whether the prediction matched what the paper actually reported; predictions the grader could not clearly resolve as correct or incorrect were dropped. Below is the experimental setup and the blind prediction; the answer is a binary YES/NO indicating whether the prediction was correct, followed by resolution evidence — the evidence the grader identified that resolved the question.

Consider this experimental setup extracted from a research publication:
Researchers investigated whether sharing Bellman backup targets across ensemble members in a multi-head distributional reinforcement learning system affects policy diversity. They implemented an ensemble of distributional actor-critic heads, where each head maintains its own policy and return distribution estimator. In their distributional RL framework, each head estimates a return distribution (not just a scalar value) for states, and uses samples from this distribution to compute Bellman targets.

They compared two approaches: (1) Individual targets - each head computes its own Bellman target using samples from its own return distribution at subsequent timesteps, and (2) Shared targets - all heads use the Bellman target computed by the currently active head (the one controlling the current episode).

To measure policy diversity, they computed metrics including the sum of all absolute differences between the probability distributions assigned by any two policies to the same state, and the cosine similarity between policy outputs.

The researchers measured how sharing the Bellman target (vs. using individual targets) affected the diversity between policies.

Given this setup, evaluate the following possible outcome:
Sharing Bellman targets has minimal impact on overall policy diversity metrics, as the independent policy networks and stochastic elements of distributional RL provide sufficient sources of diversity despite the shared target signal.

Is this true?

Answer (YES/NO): NO